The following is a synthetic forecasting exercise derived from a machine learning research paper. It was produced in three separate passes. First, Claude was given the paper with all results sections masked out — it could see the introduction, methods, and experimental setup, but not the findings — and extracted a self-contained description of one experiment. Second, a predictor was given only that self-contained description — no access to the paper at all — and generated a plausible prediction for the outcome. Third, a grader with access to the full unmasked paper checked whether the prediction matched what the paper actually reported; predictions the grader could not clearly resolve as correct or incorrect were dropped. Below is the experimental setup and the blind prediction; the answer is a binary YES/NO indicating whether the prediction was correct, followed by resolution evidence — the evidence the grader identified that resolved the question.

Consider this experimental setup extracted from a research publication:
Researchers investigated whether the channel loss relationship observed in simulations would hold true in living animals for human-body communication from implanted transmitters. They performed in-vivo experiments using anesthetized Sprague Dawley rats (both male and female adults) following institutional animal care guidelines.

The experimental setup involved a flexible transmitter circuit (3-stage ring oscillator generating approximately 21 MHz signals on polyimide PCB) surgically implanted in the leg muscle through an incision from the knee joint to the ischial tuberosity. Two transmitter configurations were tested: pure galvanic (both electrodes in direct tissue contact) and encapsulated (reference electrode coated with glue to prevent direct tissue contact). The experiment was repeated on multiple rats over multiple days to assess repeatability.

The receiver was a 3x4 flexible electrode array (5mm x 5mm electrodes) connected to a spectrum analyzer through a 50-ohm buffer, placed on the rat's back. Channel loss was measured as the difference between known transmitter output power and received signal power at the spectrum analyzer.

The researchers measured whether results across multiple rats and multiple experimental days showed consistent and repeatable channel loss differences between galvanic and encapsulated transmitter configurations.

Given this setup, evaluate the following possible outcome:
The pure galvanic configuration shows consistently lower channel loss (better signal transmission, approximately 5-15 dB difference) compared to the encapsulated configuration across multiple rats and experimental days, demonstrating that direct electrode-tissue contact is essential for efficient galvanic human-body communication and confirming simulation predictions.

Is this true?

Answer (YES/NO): NO